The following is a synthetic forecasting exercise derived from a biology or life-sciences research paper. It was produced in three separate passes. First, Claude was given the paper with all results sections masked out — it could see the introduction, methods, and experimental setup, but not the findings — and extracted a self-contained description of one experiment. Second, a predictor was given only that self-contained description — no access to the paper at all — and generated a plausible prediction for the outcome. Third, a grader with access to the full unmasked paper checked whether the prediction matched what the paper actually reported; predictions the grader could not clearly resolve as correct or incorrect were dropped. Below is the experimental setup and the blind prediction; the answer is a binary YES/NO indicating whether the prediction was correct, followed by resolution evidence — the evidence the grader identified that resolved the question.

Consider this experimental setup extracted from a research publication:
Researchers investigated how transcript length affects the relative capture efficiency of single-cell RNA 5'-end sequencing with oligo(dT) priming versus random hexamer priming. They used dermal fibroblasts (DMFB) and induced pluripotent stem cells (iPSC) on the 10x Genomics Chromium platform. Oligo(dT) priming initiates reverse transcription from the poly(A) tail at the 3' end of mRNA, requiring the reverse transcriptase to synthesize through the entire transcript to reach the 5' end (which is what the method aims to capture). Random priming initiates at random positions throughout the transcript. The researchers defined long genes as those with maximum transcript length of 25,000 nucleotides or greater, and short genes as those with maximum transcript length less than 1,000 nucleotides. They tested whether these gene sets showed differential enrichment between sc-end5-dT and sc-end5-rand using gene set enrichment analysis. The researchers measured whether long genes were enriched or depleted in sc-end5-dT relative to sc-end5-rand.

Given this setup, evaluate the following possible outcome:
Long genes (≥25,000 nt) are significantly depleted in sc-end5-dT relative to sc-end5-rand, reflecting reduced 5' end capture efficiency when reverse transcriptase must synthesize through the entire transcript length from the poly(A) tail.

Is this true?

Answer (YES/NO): YES